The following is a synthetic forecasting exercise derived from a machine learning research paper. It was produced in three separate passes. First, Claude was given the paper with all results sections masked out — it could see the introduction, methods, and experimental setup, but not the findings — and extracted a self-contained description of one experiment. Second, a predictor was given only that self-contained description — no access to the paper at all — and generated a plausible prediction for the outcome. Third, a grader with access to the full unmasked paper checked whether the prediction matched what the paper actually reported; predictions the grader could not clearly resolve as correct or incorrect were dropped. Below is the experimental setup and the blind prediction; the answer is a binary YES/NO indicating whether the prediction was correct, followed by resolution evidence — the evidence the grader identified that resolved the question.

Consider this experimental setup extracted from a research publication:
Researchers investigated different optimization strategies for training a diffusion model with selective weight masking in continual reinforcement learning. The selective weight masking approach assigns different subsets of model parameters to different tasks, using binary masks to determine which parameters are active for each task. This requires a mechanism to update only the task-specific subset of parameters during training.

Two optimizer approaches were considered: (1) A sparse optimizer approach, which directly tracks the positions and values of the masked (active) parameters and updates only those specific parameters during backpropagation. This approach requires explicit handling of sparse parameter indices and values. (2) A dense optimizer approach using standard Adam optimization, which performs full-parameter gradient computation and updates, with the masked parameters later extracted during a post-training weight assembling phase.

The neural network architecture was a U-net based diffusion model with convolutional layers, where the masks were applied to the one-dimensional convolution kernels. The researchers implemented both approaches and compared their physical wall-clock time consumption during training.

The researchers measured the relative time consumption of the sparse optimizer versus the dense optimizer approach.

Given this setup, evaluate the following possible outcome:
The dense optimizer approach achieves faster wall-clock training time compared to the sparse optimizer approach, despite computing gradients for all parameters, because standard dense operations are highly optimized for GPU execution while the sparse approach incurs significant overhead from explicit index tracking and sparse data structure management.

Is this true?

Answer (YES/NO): YES